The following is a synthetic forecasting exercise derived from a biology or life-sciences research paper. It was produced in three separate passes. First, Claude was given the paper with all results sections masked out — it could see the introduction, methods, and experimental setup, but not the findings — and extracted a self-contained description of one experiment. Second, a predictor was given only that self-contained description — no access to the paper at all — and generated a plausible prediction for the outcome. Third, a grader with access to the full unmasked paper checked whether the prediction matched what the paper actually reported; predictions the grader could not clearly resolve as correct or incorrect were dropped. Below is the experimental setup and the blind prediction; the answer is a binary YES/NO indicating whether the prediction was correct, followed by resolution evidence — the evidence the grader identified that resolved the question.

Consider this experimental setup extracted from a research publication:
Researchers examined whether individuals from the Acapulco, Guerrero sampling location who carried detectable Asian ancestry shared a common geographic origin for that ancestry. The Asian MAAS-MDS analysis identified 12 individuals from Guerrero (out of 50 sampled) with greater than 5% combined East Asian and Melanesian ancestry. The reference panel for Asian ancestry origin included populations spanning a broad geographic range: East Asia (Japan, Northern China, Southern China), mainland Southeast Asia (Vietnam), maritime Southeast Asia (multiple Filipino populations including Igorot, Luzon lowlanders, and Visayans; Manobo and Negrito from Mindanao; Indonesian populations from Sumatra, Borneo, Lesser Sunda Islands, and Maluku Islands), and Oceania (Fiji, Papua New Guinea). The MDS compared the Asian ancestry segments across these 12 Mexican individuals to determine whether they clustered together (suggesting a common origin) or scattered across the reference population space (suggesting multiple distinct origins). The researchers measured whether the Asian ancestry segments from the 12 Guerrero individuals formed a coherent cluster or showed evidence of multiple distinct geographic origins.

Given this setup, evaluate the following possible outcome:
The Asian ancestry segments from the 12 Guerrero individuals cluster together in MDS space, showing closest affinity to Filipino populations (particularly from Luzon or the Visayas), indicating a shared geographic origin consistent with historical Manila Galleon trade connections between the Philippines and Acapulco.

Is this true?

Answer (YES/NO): NO